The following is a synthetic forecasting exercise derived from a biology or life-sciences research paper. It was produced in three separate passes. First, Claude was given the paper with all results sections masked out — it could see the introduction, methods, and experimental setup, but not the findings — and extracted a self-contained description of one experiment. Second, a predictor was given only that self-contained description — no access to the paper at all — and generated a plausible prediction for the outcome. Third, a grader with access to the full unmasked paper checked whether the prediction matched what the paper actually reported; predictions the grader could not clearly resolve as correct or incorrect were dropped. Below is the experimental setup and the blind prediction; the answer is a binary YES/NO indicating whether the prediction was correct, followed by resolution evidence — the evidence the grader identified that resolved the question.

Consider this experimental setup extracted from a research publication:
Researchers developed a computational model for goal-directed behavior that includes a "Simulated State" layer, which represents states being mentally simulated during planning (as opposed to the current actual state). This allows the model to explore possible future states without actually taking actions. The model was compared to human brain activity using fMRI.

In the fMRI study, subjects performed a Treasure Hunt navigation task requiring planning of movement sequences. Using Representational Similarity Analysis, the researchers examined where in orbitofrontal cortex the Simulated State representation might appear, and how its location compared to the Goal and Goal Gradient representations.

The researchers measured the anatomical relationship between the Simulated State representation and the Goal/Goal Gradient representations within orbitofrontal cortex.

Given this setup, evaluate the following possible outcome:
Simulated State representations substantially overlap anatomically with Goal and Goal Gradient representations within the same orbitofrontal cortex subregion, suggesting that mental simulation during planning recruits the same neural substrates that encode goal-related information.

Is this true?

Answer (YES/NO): NO